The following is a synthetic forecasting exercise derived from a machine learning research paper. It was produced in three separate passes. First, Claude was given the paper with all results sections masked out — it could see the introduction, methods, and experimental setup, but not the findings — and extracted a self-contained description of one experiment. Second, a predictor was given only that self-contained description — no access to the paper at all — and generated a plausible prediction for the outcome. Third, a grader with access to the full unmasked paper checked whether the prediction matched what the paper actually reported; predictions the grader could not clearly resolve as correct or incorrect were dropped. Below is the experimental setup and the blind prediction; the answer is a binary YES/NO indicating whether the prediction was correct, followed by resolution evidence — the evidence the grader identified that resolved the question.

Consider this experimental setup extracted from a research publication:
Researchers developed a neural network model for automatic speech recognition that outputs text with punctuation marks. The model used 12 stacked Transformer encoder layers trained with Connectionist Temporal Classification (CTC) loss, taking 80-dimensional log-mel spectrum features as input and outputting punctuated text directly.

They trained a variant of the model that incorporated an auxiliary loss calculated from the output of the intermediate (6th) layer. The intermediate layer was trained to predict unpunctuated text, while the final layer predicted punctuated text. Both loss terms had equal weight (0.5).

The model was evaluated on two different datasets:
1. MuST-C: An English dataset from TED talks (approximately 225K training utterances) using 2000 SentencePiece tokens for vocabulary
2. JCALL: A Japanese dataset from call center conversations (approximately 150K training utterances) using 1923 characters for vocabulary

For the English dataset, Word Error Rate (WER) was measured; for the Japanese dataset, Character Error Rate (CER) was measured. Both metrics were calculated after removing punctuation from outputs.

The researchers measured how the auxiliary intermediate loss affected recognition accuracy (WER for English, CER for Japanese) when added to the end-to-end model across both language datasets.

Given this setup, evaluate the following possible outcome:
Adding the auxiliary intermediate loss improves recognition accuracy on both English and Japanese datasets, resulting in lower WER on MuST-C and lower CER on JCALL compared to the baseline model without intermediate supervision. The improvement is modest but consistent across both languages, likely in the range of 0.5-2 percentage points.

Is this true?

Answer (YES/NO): NO